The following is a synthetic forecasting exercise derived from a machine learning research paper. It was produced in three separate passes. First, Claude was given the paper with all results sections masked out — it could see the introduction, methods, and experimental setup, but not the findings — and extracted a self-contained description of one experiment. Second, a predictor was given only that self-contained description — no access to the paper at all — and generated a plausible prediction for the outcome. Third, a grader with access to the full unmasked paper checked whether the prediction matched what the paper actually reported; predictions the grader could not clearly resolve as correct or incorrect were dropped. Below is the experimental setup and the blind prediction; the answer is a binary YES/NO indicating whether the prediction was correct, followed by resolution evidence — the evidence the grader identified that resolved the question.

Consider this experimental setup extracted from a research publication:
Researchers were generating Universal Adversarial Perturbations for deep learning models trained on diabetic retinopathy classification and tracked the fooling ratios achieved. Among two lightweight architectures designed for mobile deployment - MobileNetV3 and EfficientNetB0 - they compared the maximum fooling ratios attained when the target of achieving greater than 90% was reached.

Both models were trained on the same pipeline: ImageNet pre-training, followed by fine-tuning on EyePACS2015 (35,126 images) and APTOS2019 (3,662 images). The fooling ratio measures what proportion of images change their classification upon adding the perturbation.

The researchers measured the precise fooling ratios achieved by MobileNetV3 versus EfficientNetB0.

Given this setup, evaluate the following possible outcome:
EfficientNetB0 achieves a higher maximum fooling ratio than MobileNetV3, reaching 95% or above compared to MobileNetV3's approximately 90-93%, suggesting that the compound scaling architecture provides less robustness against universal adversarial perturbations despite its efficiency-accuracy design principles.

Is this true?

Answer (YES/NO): NO